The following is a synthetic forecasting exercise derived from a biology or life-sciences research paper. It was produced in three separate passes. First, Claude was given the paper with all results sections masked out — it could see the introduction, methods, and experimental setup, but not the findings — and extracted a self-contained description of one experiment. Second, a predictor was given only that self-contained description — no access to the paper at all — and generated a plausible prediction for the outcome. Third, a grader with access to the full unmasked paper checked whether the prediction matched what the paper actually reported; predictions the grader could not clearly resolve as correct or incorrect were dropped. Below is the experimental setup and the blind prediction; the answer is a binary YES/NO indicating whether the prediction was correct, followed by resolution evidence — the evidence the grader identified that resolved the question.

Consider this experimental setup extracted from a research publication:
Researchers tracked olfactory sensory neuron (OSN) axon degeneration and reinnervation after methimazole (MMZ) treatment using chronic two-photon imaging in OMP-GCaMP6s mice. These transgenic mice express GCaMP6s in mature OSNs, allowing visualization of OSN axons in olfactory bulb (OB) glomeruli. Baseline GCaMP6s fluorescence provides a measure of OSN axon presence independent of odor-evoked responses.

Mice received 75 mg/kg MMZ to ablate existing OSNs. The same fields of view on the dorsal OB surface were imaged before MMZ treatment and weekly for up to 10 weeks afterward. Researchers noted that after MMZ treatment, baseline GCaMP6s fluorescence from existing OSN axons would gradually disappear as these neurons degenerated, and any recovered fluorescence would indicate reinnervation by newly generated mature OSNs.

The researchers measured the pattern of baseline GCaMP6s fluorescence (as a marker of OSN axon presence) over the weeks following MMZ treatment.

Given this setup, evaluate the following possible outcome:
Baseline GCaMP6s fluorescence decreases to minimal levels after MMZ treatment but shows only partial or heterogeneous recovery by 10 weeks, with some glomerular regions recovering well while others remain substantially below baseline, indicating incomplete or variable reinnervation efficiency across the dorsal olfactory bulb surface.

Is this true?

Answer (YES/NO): NO